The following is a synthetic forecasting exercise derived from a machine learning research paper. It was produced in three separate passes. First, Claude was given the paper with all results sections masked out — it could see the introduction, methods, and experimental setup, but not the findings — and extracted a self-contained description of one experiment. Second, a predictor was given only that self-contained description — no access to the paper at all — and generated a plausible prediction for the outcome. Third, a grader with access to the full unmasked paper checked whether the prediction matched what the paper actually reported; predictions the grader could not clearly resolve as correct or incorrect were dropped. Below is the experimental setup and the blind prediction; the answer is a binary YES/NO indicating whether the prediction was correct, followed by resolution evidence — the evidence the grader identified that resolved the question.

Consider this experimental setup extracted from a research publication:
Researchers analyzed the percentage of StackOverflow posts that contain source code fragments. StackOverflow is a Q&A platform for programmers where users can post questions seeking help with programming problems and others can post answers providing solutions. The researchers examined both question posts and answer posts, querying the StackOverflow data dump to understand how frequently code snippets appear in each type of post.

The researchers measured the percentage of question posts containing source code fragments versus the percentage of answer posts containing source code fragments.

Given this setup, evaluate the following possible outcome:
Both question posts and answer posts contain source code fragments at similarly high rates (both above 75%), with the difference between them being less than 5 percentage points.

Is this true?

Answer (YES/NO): NO